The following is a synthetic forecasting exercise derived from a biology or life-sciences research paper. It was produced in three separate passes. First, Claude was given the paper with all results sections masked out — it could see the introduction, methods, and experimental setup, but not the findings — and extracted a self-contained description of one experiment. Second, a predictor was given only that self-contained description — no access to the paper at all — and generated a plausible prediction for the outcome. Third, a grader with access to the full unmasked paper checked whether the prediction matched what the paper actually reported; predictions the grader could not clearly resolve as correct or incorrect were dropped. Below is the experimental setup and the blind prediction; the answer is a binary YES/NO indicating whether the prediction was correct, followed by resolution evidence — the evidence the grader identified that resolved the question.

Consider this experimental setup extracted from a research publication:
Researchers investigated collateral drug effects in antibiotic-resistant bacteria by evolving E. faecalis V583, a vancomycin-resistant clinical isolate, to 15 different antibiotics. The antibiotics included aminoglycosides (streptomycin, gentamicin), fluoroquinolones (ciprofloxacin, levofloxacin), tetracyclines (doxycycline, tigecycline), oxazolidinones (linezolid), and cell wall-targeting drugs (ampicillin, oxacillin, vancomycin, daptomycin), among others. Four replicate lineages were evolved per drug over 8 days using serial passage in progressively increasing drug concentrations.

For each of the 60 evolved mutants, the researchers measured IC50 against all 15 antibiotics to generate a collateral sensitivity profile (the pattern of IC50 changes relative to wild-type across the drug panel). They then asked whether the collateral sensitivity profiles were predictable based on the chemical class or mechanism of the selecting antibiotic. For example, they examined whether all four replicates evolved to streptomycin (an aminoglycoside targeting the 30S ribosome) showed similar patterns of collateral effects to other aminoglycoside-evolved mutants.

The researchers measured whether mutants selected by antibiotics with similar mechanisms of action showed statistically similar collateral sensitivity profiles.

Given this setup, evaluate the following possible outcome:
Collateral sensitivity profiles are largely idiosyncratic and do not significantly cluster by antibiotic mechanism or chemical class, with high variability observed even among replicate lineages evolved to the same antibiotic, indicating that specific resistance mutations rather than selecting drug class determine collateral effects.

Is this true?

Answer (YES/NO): NO